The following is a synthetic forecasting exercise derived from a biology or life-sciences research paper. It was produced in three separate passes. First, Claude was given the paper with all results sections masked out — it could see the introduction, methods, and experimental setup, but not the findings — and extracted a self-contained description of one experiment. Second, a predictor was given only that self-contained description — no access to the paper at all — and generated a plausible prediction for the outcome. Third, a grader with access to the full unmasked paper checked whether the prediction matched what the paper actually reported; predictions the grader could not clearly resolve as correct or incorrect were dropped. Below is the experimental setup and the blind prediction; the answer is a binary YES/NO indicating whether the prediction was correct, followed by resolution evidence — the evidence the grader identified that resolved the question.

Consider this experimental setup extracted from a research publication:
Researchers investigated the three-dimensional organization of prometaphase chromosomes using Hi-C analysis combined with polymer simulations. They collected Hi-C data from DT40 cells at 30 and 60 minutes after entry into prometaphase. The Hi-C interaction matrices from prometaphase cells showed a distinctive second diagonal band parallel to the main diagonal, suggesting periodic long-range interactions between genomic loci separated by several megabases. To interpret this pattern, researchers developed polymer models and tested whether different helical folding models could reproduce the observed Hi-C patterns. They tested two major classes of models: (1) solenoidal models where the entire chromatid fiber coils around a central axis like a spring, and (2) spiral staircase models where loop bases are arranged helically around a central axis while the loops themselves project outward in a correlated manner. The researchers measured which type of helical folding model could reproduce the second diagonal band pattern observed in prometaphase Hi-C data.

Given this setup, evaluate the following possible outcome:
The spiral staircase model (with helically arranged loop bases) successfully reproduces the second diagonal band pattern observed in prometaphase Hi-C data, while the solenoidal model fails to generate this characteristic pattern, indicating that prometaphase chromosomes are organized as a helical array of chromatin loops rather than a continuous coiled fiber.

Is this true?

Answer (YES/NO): YES